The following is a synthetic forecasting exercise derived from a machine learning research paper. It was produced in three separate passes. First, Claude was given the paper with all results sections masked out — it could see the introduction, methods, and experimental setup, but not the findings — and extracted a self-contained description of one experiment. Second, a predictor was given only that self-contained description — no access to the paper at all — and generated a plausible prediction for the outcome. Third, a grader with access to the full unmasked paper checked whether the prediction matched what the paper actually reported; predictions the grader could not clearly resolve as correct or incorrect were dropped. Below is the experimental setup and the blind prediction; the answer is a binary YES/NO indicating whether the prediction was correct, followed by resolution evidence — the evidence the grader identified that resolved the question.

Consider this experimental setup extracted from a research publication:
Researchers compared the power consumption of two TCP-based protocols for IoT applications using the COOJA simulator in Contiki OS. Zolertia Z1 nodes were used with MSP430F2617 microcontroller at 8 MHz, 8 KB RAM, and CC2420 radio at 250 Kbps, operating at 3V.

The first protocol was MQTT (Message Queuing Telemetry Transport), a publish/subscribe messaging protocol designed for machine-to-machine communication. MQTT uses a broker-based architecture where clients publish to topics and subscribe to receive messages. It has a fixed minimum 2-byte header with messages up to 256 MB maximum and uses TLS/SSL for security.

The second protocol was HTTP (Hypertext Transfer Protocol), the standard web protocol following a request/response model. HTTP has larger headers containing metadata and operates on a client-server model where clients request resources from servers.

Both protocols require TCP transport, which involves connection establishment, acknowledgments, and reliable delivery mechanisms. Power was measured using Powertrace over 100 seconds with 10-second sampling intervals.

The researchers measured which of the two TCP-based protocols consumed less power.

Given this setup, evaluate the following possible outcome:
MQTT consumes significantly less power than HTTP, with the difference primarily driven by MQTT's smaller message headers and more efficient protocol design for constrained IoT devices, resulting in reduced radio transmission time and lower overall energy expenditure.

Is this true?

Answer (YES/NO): NO